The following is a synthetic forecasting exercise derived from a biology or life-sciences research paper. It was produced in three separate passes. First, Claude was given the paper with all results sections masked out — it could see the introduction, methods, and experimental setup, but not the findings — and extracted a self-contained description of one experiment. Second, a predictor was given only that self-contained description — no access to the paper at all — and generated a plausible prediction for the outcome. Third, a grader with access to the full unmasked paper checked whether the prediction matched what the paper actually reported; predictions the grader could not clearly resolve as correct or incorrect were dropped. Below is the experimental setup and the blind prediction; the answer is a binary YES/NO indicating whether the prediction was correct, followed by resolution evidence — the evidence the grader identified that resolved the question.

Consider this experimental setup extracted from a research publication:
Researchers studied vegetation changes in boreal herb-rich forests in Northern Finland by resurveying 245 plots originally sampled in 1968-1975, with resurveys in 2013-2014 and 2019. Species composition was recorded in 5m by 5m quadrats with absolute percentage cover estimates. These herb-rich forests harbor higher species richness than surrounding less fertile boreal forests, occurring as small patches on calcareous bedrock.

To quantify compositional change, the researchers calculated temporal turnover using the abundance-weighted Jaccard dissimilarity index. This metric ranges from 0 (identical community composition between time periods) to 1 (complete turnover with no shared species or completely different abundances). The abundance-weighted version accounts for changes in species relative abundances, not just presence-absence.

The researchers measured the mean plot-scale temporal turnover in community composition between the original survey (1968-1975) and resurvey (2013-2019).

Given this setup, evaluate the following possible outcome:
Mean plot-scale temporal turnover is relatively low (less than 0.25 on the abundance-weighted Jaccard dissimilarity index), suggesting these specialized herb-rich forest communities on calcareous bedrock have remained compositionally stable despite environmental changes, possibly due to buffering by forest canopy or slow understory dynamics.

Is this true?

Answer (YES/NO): NO